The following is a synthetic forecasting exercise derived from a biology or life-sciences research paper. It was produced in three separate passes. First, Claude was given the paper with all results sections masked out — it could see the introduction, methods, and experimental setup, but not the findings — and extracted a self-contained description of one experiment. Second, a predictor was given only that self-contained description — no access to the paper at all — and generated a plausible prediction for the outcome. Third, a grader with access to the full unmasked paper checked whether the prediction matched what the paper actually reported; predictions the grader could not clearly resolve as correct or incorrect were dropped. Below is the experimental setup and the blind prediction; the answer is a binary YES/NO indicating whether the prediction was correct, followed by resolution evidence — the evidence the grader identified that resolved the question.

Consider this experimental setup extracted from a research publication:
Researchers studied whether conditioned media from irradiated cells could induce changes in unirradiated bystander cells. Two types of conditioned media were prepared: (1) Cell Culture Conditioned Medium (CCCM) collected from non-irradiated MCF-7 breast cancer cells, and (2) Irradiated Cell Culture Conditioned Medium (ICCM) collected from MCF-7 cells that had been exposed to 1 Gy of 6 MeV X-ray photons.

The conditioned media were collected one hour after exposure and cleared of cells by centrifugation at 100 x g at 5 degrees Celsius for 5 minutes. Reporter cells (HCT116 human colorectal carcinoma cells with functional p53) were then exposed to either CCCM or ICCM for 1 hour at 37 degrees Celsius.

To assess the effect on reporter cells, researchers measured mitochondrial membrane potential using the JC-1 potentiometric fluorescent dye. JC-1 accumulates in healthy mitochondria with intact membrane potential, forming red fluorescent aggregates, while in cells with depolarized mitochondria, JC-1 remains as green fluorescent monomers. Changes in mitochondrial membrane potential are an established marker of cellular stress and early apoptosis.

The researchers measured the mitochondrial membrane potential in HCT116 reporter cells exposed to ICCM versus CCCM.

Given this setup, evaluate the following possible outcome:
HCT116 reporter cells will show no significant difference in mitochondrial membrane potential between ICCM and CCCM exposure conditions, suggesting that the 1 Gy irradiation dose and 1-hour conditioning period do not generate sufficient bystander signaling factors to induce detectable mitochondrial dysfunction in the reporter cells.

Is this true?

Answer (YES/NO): NO